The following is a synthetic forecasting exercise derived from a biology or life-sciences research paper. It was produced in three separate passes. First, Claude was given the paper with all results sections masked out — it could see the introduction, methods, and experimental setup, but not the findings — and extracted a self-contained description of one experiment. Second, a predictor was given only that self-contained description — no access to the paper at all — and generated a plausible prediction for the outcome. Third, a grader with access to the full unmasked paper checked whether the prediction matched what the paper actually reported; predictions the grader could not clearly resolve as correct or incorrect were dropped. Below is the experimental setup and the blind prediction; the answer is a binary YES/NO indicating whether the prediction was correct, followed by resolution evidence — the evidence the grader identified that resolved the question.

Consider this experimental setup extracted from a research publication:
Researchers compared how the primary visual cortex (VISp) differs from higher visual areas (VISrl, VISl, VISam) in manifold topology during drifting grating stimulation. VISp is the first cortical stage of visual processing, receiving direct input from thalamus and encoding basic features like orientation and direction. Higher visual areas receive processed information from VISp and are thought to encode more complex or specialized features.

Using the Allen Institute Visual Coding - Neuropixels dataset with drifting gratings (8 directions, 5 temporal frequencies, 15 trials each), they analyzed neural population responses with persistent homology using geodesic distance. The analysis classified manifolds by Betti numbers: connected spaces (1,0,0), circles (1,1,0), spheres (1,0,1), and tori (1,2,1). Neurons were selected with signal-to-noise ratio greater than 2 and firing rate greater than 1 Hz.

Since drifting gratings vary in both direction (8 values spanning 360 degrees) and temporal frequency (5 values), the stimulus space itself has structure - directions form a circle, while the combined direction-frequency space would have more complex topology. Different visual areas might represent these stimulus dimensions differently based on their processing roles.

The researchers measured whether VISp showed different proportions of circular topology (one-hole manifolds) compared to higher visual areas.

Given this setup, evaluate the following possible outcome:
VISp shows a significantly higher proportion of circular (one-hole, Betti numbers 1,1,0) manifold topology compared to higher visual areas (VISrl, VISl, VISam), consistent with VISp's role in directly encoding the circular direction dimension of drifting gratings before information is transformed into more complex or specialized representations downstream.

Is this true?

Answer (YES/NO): NO